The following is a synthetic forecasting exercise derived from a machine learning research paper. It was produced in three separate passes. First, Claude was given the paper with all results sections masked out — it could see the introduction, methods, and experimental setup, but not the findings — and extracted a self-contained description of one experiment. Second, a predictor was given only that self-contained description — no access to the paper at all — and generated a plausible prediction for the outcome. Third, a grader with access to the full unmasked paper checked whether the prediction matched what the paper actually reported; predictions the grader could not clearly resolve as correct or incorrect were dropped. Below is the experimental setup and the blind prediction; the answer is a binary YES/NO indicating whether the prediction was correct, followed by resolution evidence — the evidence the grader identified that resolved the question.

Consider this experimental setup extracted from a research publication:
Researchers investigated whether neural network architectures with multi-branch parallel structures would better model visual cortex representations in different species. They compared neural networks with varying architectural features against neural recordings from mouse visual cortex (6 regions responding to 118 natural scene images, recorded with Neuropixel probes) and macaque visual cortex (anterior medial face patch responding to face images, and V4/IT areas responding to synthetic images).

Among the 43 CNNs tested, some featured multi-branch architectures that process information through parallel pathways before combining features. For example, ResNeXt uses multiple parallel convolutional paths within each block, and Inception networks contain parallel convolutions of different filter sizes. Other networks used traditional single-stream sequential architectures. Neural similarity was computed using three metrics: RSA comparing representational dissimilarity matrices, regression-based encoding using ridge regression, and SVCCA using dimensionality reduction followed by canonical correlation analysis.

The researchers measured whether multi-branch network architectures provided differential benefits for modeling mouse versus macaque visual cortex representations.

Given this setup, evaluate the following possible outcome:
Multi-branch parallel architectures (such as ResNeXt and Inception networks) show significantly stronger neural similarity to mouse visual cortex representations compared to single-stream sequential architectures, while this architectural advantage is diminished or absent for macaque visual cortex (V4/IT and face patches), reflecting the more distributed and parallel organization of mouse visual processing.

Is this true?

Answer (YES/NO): YES